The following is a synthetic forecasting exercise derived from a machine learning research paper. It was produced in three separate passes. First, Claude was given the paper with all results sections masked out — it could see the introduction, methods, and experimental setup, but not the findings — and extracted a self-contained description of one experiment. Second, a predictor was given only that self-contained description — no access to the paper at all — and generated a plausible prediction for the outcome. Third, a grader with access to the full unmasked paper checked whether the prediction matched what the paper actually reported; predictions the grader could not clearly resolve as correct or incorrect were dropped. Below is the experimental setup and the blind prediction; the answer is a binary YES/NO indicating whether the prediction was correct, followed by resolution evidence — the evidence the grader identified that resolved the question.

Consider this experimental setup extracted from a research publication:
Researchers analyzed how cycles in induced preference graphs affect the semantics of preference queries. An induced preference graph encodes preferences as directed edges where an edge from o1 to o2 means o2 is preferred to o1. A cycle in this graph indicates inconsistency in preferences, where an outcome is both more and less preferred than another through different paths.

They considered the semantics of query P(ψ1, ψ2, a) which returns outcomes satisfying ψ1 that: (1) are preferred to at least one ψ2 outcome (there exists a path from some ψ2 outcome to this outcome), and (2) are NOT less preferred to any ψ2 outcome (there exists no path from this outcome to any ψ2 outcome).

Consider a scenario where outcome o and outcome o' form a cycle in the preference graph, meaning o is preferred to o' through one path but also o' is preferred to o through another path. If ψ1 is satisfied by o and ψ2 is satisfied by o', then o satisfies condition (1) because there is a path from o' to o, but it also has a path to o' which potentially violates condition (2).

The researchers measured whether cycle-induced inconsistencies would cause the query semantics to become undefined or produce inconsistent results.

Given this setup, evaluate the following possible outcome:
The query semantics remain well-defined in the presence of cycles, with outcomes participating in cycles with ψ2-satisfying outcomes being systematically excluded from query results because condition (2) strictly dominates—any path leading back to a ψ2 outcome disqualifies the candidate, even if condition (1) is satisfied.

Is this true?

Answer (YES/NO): YES